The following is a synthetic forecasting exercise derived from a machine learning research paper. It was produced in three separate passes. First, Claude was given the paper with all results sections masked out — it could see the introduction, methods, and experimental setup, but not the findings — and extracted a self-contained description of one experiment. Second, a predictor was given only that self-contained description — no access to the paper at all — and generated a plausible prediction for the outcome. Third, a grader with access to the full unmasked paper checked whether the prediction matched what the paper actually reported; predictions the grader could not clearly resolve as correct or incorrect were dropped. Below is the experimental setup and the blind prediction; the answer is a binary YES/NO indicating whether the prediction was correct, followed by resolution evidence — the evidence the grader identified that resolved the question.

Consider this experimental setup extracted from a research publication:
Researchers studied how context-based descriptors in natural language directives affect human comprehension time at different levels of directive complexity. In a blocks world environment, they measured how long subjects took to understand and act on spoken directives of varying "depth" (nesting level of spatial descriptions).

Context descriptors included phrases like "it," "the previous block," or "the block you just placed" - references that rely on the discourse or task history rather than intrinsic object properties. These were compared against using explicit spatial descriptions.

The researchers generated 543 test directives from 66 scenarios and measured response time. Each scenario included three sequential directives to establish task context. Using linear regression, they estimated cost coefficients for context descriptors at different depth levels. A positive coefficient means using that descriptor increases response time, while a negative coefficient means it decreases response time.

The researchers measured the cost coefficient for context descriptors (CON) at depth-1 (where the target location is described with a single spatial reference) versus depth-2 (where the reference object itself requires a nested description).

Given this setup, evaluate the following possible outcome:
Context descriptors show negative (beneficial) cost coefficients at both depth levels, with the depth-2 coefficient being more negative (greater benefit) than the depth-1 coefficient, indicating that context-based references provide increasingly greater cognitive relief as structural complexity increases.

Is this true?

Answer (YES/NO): NO